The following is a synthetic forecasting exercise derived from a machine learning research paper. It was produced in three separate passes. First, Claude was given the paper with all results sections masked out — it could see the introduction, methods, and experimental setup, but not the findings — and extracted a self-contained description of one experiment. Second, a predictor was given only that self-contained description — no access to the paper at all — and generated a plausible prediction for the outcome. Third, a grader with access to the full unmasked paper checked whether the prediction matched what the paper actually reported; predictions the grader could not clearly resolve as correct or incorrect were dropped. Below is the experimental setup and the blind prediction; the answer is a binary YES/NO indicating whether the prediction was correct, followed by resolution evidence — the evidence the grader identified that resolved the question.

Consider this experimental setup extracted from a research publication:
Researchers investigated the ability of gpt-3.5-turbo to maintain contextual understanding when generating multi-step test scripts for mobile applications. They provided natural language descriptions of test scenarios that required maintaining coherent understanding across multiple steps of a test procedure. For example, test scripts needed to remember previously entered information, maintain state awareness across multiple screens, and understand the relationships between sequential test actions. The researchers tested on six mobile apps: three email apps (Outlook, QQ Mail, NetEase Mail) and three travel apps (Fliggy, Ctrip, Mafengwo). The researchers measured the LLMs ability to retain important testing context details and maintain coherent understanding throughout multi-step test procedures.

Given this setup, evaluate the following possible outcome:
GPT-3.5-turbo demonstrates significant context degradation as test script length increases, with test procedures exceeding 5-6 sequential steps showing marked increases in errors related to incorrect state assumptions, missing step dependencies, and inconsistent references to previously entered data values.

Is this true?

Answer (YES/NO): NO